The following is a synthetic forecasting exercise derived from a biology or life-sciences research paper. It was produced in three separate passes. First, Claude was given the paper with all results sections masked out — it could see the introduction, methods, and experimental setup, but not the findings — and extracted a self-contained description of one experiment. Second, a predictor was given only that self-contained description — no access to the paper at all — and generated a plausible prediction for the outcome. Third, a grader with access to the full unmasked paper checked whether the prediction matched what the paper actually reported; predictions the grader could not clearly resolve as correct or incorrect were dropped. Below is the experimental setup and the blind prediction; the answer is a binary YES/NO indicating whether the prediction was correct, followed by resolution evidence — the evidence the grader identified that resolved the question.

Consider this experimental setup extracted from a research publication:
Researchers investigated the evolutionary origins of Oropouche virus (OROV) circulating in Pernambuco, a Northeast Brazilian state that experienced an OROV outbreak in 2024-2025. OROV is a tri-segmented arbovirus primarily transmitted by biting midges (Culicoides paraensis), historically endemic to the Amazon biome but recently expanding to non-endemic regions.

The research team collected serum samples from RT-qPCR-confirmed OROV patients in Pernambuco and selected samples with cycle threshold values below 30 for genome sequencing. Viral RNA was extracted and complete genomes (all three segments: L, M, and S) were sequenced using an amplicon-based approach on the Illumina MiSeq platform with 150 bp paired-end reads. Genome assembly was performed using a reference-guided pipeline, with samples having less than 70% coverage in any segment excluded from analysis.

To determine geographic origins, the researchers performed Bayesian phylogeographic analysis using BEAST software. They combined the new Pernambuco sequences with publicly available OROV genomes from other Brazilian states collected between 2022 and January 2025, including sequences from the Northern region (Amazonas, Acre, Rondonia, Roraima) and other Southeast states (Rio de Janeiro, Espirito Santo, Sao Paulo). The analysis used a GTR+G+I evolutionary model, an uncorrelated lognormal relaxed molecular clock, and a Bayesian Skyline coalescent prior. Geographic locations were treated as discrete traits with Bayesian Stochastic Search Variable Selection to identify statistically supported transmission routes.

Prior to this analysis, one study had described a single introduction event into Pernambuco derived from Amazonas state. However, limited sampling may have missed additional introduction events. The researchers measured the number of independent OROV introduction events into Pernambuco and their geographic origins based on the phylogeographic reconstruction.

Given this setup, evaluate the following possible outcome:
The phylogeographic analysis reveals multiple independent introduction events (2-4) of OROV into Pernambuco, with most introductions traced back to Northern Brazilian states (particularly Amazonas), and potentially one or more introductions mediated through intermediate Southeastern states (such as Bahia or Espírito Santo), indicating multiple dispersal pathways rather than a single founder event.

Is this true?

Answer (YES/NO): NO